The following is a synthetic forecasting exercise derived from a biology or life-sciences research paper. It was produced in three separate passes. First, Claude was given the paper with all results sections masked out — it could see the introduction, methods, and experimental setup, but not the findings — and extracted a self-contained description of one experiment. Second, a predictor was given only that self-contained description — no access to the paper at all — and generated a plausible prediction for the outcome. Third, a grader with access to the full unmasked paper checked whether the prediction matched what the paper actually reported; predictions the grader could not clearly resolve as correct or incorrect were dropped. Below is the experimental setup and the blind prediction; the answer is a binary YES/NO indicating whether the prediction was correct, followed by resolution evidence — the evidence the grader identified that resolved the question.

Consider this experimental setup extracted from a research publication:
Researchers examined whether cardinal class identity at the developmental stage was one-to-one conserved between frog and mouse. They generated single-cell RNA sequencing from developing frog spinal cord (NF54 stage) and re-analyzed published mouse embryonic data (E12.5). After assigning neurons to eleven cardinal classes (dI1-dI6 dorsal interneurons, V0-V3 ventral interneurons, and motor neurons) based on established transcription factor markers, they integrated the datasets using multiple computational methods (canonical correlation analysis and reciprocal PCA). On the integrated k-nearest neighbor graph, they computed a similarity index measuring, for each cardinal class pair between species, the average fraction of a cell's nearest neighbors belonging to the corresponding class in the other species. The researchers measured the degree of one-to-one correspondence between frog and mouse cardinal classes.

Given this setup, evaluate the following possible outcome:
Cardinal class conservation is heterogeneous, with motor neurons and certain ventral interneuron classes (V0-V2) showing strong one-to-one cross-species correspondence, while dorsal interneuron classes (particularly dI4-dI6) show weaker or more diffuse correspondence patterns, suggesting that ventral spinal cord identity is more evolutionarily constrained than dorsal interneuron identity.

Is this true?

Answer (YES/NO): NO